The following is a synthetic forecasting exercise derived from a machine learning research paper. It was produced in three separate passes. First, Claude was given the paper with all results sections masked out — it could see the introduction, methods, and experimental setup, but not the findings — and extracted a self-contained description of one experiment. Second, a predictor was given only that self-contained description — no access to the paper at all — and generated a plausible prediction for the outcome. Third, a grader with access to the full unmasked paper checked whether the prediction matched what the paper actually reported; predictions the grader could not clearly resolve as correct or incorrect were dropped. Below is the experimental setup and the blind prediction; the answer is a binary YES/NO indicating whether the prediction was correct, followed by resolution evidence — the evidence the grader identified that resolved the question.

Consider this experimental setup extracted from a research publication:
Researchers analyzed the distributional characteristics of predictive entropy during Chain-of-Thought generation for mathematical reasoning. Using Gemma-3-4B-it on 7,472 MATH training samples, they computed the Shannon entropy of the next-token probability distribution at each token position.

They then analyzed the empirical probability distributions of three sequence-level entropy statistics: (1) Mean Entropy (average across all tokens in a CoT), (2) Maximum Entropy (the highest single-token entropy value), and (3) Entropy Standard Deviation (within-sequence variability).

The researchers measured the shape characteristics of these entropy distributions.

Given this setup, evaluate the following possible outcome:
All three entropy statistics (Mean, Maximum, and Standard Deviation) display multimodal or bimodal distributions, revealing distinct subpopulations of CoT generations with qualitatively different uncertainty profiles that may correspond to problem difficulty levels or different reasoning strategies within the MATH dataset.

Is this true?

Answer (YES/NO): NO